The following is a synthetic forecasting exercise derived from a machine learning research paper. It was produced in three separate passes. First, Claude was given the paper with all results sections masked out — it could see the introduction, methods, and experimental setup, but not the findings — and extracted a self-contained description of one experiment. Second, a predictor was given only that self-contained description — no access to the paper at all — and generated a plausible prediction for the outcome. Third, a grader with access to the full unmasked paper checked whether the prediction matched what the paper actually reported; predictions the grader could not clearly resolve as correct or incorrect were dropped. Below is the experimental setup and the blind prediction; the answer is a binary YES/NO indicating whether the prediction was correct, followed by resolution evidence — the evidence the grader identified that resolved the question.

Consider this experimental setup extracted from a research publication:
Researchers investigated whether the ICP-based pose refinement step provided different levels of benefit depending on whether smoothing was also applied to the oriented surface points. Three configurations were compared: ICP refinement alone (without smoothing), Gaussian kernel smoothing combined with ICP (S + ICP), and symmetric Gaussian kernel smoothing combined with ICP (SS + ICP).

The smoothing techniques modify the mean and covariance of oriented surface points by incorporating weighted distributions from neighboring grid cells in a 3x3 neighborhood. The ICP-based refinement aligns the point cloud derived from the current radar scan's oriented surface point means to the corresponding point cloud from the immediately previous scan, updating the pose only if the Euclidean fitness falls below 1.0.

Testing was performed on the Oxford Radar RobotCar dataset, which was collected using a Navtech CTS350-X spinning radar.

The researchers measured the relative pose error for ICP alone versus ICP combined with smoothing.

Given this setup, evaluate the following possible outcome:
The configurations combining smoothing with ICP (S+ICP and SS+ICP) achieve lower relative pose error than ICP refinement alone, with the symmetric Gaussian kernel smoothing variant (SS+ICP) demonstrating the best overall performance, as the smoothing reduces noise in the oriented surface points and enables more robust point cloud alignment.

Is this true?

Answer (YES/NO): NO